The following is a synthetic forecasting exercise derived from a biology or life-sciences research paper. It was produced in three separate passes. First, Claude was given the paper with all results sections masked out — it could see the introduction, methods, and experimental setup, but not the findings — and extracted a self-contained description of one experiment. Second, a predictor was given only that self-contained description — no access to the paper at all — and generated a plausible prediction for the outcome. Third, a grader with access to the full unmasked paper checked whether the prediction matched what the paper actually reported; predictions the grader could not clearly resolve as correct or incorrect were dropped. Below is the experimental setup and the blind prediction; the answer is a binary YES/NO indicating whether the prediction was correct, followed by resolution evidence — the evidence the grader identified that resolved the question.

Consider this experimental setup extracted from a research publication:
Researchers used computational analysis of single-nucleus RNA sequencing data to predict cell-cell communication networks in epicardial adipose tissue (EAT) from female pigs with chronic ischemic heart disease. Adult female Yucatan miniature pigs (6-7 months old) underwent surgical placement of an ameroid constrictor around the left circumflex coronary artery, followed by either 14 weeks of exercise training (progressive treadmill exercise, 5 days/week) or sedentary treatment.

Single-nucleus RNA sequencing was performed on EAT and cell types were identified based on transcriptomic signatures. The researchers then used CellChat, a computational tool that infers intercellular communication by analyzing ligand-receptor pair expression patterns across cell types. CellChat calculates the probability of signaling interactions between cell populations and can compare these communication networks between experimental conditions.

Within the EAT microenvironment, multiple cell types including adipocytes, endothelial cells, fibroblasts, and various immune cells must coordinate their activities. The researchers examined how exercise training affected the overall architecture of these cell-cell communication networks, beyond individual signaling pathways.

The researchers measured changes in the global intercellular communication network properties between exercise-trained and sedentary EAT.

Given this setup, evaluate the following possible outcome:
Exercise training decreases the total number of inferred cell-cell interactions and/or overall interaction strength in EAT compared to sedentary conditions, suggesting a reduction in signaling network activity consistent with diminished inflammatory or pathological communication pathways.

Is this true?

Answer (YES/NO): NO